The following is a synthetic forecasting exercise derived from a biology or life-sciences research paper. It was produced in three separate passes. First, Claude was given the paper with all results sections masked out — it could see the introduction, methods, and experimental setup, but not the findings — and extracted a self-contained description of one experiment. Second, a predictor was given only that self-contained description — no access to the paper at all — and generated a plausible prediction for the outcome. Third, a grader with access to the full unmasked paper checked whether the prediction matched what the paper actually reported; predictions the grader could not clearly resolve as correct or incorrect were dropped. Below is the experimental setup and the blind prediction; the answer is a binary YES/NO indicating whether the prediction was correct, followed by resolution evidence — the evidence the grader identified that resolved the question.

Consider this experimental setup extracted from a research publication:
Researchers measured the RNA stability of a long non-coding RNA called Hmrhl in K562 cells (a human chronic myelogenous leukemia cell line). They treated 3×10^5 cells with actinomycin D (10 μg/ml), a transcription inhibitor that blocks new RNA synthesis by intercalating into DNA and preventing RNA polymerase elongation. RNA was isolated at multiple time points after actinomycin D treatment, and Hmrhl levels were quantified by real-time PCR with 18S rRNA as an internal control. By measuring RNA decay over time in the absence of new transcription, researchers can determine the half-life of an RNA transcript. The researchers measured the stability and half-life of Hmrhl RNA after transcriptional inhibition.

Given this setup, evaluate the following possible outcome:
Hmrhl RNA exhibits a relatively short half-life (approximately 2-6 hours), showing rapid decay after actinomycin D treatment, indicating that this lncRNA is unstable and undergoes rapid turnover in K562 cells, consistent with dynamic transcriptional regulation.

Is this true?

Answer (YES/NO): NO